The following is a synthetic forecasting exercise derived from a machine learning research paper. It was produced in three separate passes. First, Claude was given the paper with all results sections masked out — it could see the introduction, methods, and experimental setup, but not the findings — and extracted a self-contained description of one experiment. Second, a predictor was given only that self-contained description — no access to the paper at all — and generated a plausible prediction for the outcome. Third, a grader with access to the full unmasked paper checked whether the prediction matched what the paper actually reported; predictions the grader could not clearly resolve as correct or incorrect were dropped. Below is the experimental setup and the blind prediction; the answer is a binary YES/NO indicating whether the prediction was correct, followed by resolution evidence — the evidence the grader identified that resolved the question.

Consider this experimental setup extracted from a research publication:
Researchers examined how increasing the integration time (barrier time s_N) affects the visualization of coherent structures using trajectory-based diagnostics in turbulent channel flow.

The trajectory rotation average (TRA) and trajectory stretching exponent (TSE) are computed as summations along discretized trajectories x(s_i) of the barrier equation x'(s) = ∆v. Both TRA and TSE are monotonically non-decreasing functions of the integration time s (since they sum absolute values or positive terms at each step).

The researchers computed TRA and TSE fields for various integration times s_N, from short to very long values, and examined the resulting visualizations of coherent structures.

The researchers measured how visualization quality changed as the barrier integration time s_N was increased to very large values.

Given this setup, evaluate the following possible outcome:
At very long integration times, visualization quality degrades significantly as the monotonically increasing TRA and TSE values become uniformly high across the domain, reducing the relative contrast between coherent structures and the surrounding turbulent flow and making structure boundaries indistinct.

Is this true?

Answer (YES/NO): NO